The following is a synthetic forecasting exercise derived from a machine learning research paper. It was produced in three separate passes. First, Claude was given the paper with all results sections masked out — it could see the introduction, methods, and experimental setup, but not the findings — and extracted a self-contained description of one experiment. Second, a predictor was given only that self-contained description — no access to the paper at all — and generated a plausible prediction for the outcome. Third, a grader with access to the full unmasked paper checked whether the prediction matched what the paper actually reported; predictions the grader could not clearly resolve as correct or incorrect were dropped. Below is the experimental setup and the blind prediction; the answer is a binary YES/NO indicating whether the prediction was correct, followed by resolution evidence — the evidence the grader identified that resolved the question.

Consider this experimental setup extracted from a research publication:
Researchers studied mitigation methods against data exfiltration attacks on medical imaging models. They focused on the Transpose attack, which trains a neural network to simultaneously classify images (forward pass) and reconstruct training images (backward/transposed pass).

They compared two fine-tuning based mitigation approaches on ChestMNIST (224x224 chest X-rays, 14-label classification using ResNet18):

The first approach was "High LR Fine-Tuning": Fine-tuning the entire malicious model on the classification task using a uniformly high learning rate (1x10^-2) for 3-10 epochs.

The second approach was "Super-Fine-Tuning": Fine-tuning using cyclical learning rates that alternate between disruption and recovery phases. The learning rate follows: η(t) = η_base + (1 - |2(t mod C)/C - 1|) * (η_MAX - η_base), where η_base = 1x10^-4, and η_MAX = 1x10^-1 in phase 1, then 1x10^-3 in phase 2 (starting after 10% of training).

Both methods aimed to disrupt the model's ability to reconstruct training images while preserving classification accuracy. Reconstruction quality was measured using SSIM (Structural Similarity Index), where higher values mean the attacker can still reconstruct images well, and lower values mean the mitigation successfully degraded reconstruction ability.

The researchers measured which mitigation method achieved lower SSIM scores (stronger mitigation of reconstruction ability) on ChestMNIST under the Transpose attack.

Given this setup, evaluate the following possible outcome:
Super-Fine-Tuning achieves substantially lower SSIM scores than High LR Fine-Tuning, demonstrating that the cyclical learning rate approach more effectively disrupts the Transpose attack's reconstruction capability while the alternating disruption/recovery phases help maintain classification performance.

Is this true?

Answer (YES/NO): NO